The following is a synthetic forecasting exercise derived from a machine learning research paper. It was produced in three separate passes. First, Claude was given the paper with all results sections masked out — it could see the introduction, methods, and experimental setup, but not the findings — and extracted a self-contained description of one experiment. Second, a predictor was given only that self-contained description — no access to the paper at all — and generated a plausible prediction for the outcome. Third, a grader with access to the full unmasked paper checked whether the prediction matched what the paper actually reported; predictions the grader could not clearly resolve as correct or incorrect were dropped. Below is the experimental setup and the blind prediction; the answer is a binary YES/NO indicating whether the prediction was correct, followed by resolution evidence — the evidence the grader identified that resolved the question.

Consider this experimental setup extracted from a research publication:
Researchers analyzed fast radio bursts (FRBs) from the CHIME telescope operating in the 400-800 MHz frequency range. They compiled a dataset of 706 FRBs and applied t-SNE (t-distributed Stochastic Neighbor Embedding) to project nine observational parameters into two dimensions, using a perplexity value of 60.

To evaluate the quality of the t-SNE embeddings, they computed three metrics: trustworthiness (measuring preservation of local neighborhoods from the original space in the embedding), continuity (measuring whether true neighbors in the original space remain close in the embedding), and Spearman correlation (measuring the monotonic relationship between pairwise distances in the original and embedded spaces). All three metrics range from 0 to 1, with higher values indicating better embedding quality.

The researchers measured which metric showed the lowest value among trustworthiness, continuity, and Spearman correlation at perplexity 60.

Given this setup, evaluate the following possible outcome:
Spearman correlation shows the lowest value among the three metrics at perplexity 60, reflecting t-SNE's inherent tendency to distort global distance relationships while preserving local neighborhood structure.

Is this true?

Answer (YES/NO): YES